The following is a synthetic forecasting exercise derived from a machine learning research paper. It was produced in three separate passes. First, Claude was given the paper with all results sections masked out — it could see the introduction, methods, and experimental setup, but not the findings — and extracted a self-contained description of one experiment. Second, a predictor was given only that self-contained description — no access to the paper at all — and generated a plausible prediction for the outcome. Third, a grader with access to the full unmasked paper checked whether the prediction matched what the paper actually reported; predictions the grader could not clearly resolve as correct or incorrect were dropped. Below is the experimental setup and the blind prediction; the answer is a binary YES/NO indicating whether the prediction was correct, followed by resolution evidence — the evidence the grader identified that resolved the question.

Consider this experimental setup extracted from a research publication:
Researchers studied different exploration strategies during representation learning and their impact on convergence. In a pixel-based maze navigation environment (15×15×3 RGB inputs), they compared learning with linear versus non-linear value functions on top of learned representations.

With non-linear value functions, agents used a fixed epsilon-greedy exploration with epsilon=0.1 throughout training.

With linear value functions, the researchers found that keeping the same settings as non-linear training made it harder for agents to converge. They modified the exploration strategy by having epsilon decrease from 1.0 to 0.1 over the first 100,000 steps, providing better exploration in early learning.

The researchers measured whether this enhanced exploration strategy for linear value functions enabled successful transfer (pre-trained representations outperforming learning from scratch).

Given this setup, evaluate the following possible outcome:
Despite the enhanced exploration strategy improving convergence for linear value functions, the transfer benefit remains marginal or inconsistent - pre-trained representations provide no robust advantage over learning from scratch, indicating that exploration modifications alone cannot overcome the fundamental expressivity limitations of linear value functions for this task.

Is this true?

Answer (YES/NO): YES